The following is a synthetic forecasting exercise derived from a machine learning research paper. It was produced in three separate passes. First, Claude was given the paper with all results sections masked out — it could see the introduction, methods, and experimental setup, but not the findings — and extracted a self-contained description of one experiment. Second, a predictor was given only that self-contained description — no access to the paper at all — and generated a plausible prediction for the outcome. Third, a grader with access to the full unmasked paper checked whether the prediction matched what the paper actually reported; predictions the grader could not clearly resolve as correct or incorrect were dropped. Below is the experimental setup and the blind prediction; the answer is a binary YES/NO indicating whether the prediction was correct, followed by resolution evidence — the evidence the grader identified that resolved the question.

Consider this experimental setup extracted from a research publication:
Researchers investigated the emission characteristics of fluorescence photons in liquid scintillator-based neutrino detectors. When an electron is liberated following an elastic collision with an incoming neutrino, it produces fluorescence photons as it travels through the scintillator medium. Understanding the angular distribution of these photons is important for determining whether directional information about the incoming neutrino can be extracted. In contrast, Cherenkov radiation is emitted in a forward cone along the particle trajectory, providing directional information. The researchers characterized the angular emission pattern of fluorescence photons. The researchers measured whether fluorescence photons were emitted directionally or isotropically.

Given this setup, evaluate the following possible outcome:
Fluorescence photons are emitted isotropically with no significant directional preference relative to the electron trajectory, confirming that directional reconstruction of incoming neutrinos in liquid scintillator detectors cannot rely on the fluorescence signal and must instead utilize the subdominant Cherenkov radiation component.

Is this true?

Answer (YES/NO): YES